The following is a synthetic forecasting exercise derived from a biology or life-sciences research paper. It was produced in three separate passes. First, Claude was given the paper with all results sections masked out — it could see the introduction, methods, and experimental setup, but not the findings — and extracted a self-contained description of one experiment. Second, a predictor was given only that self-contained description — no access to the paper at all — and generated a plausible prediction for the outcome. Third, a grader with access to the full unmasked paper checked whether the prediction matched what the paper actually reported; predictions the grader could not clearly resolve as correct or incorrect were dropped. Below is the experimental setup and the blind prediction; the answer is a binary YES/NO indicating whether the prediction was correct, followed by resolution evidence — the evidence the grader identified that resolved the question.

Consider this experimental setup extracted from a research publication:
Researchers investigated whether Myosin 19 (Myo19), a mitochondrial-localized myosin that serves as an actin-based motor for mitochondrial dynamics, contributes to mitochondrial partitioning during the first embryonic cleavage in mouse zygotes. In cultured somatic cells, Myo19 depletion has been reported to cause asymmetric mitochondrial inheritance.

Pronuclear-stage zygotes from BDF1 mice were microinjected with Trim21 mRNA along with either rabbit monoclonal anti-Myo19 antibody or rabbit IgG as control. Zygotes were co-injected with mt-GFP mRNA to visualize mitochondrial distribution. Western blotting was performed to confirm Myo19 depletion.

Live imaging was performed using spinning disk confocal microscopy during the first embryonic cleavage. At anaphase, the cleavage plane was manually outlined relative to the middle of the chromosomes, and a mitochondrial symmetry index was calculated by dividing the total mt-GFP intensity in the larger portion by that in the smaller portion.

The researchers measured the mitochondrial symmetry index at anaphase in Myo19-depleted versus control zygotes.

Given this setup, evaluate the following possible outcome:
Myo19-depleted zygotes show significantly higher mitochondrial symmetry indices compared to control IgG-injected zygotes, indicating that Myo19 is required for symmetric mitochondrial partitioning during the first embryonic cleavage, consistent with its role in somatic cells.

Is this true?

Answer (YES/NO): NO